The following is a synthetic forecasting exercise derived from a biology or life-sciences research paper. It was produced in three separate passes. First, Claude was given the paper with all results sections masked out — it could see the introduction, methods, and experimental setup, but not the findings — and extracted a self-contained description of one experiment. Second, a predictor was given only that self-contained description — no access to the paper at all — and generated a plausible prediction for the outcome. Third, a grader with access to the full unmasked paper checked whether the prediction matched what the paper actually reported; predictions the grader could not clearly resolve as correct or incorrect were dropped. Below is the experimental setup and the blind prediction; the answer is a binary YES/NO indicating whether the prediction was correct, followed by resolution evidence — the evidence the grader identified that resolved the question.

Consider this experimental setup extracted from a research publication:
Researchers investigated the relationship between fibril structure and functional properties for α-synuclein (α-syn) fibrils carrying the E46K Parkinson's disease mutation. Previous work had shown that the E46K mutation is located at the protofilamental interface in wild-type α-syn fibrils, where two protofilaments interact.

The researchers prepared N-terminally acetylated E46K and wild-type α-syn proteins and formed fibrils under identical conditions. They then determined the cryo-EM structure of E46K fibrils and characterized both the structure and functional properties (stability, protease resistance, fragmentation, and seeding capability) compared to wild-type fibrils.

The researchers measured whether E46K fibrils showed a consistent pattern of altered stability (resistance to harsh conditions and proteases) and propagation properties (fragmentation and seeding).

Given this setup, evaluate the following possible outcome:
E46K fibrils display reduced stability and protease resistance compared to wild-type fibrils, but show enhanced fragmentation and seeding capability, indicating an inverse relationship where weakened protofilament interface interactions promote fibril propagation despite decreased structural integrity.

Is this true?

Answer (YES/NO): YES